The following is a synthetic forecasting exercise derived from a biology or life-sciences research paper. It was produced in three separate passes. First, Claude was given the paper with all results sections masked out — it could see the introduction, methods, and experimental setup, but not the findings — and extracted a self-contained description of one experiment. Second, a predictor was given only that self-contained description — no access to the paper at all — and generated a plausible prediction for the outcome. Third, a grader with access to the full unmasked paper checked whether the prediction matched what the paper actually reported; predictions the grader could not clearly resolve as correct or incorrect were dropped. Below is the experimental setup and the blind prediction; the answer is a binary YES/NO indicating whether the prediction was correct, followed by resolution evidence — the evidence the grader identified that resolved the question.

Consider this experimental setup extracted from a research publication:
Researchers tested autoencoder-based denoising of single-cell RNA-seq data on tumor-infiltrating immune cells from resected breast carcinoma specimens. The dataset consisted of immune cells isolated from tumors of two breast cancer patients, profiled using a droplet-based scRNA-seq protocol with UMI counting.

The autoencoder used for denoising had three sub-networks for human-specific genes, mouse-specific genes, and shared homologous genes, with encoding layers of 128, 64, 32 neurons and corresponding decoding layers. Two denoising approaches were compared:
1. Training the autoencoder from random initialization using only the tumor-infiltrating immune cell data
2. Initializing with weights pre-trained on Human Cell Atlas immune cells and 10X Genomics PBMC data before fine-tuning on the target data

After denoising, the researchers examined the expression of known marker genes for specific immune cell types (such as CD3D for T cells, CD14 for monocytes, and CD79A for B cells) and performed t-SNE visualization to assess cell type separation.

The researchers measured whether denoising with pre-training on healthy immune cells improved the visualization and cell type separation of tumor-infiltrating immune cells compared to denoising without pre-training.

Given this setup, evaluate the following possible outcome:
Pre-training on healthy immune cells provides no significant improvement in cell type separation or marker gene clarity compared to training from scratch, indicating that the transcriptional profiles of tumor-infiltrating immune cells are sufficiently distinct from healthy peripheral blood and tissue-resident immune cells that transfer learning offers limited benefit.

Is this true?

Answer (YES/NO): NO